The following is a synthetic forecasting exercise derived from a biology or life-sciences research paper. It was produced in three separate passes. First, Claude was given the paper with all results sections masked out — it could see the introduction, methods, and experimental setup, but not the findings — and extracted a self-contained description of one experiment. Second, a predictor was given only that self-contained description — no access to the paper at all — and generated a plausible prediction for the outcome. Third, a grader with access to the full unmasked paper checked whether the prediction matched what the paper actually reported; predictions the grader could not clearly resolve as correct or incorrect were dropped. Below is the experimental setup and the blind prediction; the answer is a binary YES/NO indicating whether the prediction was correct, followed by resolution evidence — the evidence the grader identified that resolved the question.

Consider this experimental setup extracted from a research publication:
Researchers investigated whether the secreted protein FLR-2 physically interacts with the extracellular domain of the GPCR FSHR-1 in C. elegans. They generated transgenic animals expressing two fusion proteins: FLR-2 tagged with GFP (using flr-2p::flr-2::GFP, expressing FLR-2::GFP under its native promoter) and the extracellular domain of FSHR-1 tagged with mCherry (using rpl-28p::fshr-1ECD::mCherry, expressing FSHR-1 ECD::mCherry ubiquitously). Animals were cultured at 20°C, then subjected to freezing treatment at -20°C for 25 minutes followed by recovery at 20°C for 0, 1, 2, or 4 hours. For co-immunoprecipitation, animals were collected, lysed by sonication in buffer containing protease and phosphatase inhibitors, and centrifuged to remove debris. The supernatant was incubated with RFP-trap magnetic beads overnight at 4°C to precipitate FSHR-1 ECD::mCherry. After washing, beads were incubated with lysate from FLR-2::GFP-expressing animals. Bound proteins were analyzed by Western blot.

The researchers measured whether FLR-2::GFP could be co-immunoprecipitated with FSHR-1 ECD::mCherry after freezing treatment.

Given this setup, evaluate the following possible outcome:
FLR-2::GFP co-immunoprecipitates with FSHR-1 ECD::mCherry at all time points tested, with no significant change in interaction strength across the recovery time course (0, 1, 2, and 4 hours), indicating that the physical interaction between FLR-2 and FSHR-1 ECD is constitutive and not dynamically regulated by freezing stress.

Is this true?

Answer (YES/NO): NO